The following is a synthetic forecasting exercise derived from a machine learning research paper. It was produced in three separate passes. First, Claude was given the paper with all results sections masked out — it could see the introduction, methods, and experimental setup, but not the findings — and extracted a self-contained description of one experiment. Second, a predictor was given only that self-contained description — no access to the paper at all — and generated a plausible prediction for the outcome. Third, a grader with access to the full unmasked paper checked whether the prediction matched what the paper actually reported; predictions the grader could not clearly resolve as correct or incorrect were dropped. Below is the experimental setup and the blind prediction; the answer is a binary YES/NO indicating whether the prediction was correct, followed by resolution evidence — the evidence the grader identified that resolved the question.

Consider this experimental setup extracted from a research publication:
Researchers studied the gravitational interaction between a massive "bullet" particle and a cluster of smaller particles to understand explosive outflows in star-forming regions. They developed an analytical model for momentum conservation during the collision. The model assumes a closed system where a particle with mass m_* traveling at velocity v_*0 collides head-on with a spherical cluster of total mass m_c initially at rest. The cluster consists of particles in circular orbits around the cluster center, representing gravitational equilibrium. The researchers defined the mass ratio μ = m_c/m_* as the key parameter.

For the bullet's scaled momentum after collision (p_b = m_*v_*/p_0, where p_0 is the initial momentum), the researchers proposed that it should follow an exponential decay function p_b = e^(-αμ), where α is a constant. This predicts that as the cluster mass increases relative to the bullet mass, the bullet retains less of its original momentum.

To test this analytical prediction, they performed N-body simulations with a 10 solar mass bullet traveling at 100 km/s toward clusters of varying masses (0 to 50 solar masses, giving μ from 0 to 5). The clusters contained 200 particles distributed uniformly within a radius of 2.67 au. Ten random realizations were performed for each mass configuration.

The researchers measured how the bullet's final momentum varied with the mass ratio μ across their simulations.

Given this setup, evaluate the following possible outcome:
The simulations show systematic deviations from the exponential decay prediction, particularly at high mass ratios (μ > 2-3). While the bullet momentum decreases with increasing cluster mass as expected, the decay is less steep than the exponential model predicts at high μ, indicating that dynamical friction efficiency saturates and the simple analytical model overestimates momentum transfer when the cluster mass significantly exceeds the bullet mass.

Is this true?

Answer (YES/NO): NO